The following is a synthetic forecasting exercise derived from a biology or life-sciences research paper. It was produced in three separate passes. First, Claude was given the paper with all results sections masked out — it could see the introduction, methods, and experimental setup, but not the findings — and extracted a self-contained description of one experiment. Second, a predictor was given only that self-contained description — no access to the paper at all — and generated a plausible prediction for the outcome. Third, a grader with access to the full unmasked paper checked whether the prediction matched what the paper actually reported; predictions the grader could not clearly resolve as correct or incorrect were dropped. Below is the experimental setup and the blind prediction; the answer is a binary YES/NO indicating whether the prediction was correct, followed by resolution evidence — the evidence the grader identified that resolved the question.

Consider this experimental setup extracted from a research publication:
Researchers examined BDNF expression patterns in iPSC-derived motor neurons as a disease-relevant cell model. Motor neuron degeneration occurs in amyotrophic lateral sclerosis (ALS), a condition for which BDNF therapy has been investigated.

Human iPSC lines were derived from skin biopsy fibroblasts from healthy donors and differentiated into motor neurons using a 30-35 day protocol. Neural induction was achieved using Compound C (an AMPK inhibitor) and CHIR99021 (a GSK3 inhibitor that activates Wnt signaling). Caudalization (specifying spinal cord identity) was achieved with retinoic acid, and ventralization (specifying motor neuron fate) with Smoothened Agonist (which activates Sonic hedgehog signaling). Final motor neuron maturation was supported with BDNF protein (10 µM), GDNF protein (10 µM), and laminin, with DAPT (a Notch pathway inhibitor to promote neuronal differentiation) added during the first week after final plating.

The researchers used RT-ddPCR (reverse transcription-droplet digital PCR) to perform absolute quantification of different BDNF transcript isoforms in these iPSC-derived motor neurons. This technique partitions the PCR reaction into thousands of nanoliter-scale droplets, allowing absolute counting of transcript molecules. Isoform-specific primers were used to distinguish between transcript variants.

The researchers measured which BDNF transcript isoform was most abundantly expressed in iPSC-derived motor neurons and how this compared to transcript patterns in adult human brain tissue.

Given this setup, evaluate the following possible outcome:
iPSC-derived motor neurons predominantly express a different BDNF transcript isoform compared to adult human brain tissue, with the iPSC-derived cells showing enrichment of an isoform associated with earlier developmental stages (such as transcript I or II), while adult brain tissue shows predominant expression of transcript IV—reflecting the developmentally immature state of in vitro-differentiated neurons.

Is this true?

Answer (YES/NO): NO